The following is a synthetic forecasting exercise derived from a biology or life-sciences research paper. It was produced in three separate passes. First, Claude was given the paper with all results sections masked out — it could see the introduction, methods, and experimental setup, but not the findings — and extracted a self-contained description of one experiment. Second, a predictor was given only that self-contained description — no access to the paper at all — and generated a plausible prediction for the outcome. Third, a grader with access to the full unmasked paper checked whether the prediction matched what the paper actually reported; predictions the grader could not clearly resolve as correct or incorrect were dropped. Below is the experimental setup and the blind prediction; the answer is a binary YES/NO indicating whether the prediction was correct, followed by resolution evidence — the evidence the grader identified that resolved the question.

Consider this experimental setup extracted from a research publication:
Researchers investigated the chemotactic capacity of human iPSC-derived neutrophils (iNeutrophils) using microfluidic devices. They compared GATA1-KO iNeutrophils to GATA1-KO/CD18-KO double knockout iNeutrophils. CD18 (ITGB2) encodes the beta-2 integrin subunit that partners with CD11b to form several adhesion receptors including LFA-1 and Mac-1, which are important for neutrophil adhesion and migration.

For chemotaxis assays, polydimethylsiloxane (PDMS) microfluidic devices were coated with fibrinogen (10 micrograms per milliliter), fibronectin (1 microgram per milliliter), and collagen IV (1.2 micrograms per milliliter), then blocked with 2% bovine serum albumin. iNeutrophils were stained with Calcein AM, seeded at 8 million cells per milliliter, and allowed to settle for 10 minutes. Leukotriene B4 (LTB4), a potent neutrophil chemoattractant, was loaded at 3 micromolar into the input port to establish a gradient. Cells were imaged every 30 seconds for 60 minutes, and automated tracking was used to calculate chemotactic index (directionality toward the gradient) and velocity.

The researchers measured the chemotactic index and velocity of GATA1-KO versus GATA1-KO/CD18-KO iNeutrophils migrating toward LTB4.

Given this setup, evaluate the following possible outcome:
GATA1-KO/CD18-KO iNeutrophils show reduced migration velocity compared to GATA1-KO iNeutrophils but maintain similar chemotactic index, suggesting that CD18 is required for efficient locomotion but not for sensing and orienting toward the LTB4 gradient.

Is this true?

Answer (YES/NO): NO